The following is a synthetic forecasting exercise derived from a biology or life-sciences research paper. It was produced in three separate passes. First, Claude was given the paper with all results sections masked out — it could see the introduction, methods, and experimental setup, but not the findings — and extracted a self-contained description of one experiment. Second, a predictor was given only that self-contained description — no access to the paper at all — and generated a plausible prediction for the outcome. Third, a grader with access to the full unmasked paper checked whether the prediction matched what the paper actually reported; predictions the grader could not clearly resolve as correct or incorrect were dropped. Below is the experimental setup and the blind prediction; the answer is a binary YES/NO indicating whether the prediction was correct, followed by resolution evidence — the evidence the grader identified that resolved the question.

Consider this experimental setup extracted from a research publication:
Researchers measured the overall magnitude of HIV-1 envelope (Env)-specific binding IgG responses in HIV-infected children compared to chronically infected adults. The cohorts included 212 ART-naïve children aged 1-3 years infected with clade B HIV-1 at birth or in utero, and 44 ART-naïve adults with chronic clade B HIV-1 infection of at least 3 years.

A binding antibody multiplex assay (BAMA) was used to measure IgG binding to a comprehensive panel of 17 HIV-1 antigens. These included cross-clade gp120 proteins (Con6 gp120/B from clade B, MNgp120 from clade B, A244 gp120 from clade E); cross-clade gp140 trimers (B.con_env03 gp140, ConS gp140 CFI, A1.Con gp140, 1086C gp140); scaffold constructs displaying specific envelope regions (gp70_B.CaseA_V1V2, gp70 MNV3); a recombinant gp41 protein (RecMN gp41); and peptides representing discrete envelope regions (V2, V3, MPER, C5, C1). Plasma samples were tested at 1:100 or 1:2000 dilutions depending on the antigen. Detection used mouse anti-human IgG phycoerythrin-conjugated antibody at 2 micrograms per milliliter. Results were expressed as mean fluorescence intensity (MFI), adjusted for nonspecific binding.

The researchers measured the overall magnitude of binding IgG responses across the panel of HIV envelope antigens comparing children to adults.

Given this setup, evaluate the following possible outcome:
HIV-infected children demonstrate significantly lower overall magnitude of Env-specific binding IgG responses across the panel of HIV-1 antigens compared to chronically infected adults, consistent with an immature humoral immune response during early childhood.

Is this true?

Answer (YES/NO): NO